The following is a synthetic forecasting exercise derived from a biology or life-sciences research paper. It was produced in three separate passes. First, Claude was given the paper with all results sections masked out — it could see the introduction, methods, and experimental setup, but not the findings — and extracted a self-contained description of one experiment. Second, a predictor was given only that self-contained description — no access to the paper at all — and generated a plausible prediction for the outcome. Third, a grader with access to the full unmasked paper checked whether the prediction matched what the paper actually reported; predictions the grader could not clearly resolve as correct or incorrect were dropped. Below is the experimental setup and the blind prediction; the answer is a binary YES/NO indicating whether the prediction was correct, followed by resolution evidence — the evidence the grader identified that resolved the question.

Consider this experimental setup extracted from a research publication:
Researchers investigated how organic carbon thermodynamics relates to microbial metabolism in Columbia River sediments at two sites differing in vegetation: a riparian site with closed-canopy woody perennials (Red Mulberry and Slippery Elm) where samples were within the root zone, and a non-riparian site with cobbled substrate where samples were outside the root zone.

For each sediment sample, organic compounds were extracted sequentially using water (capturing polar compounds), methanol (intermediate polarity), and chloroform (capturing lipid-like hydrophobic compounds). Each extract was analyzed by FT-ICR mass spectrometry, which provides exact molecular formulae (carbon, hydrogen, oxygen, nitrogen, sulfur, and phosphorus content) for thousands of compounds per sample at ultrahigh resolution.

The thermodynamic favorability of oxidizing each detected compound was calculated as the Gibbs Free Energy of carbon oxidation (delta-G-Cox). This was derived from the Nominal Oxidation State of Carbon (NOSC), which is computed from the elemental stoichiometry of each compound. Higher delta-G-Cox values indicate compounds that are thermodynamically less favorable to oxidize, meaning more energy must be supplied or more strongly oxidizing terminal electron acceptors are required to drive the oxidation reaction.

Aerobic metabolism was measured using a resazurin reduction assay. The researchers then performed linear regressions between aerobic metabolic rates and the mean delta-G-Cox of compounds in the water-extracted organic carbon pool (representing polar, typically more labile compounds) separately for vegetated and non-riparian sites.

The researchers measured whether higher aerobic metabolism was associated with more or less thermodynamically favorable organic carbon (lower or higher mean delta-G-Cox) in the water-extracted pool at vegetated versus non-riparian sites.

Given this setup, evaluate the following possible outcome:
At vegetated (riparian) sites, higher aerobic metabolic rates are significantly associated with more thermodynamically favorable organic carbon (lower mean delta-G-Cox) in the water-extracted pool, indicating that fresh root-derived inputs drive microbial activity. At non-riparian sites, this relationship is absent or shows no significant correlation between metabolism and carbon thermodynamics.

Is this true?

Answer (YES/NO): NO